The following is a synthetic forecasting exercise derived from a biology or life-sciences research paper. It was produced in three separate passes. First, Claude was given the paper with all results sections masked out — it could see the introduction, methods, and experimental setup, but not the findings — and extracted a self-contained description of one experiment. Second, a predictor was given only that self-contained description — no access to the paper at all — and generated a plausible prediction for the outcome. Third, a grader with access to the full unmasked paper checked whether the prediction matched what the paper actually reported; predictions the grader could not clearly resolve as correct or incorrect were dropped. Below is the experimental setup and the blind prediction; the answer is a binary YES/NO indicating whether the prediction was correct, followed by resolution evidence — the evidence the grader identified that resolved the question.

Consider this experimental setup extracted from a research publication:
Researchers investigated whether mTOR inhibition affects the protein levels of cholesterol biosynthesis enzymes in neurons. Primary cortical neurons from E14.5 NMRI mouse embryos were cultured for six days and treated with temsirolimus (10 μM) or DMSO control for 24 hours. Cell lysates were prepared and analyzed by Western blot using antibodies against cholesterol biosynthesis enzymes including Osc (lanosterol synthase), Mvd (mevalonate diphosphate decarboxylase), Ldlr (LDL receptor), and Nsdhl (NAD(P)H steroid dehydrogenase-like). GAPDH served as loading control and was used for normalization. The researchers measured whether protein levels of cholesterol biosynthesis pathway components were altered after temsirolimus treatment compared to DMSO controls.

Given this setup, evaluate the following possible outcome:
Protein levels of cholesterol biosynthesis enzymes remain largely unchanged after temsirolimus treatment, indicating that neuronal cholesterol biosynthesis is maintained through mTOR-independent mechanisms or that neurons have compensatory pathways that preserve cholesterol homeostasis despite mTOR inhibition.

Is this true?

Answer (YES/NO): NO